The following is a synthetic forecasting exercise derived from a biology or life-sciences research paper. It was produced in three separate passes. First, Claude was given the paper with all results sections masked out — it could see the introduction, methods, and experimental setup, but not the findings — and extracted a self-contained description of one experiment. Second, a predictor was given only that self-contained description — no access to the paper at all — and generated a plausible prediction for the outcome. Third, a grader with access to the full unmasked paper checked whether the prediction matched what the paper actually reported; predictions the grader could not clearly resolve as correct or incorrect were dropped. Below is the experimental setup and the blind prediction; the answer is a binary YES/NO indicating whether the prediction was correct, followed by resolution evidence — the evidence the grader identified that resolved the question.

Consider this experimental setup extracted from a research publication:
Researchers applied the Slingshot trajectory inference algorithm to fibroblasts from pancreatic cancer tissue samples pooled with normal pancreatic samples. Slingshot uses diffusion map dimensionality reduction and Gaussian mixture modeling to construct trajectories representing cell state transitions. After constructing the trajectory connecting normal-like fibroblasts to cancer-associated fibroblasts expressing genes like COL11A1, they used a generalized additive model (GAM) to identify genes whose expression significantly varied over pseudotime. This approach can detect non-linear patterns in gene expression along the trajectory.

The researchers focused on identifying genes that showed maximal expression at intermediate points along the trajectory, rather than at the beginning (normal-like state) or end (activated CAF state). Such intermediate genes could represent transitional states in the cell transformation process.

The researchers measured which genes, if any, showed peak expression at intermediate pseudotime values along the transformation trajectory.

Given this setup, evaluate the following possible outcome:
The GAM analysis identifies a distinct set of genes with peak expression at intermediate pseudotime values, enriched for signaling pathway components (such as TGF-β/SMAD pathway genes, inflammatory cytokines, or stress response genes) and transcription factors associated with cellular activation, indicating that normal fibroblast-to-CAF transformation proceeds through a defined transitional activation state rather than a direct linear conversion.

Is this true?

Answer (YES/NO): NO